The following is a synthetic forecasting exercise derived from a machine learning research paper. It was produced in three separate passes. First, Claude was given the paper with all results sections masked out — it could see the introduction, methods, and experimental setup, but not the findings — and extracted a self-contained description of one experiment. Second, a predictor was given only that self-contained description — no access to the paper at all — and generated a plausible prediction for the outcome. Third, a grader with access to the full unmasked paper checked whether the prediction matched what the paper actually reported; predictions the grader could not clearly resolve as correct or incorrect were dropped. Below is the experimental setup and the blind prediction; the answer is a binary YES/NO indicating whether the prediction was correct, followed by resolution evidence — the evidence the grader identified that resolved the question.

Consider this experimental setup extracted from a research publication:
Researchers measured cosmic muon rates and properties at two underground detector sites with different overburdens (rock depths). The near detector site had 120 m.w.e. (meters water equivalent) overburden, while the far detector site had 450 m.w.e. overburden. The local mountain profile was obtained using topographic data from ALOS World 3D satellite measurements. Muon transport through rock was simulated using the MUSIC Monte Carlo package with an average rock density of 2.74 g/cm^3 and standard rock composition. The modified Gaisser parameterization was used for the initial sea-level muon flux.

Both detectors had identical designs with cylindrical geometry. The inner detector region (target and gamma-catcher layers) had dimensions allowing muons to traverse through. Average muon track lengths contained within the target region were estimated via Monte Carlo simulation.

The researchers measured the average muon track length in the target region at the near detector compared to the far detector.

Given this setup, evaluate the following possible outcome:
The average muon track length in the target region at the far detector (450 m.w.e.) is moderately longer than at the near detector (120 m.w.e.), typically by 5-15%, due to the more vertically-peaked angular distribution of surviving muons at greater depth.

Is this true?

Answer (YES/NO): NO